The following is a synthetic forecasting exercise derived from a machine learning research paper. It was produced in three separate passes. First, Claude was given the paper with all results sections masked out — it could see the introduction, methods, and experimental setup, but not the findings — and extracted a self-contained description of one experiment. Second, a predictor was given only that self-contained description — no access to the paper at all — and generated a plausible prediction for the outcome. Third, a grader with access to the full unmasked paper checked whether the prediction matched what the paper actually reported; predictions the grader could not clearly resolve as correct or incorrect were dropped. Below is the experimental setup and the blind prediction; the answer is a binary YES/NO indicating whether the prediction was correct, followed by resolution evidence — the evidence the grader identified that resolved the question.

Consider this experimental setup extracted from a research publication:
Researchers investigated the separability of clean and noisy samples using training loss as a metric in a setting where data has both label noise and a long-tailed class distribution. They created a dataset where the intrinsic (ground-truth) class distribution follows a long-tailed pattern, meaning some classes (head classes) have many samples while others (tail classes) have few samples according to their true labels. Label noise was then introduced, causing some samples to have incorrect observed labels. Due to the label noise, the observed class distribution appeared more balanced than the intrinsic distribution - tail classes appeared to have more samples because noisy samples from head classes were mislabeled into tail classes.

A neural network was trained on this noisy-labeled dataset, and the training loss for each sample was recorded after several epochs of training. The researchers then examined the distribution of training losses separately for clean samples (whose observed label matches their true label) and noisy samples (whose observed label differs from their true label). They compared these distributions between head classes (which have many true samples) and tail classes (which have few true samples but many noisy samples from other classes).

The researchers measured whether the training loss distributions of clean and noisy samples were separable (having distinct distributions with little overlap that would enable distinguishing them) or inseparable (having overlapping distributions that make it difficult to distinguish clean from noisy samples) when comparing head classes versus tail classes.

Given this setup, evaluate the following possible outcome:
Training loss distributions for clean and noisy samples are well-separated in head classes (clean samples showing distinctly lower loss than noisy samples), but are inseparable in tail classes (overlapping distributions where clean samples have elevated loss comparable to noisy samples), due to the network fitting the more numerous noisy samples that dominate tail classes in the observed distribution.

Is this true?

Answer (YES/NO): YES